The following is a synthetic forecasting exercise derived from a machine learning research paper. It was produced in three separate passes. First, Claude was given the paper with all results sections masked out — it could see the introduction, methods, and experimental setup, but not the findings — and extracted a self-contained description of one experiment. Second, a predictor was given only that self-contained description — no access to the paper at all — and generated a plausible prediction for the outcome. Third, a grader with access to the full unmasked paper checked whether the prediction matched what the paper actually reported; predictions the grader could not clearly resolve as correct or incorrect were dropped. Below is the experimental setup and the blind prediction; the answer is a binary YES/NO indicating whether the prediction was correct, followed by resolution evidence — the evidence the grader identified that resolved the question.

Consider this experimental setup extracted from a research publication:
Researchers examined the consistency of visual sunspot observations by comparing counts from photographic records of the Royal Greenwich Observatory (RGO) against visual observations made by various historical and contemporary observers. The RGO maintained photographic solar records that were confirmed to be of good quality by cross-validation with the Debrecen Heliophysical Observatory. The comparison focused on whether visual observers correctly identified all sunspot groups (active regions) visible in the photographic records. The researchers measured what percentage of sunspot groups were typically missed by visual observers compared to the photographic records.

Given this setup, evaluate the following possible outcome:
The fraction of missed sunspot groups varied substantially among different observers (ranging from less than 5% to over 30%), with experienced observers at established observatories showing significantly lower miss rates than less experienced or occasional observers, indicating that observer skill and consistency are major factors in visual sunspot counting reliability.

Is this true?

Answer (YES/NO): NO